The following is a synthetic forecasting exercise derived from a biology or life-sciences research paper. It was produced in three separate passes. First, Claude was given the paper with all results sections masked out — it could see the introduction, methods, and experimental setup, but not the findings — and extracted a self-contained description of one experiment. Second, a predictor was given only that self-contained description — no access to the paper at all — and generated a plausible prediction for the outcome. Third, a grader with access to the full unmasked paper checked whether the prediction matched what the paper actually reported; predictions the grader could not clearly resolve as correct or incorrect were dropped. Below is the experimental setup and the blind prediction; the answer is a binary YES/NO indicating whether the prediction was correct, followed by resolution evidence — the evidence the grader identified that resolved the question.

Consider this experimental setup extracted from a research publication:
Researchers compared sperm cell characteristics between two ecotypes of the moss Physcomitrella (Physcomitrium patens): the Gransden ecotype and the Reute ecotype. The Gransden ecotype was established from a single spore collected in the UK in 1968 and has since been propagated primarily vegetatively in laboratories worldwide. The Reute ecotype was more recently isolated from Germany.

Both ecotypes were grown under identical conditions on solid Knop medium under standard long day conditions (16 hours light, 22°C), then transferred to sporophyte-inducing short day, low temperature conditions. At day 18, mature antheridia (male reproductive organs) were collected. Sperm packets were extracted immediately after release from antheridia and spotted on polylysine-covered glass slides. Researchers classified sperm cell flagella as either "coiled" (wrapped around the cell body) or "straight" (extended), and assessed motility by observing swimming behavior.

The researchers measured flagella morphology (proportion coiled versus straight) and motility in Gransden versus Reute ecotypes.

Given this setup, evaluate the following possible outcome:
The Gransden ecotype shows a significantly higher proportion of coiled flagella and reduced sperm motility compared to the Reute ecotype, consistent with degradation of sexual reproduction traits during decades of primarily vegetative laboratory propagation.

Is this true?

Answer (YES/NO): YES